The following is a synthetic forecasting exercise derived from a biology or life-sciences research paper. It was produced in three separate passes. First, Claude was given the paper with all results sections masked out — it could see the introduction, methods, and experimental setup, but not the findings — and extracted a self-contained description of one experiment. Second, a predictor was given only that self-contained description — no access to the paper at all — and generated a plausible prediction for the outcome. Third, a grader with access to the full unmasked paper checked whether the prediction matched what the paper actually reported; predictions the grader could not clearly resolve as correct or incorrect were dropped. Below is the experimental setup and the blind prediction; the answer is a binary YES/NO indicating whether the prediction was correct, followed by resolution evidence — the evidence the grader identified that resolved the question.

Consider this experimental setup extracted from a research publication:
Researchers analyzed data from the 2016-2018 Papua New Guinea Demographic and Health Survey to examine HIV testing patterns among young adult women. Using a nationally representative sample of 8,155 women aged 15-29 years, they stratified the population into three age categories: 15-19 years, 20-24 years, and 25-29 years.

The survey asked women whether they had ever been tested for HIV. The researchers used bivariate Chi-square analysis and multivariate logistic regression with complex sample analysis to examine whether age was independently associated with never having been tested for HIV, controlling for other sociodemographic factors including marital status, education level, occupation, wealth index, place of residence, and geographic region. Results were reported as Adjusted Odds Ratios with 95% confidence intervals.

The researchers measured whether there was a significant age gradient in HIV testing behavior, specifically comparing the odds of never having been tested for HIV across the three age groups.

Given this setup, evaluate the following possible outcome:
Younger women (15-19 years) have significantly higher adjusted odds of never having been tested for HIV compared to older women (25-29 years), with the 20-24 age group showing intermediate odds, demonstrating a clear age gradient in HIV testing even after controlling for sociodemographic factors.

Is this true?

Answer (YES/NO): NO